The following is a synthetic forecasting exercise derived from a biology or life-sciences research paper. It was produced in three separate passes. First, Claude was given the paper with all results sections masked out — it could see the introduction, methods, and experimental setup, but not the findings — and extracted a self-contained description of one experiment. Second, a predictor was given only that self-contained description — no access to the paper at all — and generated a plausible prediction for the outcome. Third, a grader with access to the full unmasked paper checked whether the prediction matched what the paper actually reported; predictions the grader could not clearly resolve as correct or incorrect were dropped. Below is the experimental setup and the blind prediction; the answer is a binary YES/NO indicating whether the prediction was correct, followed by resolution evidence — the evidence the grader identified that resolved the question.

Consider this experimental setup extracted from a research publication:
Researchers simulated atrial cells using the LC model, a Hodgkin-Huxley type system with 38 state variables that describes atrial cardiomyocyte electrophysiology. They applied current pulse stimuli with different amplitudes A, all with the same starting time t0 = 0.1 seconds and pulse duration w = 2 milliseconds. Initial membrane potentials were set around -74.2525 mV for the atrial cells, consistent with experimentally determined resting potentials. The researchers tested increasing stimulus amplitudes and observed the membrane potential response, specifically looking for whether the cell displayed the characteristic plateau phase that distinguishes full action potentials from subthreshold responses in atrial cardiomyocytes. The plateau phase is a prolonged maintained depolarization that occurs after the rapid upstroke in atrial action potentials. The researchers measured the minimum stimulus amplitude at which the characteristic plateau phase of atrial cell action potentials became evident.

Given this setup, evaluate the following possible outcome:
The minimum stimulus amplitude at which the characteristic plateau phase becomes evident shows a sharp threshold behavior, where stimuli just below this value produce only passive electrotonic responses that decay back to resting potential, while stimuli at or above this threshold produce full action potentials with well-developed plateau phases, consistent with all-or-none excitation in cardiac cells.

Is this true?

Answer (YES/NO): NO